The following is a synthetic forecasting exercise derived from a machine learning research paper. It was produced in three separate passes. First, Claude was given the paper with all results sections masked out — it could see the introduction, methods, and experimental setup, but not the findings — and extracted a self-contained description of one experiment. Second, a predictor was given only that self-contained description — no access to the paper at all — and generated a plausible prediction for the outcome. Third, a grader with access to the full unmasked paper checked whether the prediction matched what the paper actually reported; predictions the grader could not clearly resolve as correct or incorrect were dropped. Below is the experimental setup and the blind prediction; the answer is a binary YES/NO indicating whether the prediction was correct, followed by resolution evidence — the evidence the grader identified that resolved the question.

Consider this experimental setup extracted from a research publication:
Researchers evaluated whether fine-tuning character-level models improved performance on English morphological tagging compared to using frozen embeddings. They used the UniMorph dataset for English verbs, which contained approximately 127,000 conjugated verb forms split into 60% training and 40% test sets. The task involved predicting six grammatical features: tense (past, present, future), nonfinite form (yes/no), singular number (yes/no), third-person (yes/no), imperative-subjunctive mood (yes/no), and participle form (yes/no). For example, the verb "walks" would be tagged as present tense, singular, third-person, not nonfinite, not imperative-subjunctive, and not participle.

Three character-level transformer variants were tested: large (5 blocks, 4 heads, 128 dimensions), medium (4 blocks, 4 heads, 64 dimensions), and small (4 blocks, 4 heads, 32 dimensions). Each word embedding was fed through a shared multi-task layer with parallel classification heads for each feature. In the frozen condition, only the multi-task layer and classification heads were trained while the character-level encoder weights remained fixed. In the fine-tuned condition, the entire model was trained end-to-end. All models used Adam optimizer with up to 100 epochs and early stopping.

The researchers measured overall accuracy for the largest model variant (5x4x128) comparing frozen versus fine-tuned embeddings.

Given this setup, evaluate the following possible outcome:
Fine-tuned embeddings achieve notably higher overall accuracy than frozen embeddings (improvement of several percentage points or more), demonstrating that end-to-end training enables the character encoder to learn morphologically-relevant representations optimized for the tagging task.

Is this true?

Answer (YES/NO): NO